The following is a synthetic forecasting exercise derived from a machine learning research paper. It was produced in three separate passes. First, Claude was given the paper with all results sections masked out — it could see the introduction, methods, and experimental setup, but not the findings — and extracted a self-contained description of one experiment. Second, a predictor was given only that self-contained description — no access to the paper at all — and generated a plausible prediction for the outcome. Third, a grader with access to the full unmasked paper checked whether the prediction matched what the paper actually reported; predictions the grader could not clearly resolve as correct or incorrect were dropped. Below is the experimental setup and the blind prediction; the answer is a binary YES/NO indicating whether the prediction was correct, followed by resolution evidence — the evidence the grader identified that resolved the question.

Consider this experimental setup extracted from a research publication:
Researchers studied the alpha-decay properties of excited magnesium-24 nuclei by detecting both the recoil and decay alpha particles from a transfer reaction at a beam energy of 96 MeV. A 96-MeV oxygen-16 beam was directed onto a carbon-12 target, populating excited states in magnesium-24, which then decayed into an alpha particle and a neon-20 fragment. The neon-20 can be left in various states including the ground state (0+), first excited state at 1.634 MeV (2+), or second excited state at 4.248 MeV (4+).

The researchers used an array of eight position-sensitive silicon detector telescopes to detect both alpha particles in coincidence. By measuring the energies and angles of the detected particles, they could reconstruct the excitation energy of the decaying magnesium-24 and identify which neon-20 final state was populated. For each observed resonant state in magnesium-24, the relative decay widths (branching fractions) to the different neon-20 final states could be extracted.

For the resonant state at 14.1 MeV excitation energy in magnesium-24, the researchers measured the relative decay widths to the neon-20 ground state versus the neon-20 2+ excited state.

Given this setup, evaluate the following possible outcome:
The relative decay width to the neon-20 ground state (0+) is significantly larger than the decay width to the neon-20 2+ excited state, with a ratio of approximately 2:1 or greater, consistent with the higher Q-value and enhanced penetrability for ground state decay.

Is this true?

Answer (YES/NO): NO